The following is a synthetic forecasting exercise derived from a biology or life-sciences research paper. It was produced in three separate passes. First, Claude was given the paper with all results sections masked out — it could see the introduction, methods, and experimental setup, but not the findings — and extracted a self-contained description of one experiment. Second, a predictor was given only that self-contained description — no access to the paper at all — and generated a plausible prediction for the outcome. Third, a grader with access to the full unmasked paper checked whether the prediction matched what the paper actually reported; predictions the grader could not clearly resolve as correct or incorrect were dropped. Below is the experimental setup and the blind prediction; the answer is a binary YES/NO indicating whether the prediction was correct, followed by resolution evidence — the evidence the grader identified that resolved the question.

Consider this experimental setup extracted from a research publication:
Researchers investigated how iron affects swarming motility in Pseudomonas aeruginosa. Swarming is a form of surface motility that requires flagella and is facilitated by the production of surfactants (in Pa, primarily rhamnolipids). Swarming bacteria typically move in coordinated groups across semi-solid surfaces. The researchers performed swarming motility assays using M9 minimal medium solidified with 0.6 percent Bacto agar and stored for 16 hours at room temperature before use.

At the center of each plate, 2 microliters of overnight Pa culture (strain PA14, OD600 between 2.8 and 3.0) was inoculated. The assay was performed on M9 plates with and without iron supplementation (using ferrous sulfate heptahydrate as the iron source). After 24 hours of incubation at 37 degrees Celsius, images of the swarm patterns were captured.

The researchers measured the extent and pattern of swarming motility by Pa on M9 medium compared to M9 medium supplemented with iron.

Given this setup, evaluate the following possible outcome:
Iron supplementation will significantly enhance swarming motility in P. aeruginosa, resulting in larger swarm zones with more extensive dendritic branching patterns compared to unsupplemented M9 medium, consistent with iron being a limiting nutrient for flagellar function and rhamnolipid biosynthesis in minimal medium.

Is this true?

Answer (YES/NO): NO